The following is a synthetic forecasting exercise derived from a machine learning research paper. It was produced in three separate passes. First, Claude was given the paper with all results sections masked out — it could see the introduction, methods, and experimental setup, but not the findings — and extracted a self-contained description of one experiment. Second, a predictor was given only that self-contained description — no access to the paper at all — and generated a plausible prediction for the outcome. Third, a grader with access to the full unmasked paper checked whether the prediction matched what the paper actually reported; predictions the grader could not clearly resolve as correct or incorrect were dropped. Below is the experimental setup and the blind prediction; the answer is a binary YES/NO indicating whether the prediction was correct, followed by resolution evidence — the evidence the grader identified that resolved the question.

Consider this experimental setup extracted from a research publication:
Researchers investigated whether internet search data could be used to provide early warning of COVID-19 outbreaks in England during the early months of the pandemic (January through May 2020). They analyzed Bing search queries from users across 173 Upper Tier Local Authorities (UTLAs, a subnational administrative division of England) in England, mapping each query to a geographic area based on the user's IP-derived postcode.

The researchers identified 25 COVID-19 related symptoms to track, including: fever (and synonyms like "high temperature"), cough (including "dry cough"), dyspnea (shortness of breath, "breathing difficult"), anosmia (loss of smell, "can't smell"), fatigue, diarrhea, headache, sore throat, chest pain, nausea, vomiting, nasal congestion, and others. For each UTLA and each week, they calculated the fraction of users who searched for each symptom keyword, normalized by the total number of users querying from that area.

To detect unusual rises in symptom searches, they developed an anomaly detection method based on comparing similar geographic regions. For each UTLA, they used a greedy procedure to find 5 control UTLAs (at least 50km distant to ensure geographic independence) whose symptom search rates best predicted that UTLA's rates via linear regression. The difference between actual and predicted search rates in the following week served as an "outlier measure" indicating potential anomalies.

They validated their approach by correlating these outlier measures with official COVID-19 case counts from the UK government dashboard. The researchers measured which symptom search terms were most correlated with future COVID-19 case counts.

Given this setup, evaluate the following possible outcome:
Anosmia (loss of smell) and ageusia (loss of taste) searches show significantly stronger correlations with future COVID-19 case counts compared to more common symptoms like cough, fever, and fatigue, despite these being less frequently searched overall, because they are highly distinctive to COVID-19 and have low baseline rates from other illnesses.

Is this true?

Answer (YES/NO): NO